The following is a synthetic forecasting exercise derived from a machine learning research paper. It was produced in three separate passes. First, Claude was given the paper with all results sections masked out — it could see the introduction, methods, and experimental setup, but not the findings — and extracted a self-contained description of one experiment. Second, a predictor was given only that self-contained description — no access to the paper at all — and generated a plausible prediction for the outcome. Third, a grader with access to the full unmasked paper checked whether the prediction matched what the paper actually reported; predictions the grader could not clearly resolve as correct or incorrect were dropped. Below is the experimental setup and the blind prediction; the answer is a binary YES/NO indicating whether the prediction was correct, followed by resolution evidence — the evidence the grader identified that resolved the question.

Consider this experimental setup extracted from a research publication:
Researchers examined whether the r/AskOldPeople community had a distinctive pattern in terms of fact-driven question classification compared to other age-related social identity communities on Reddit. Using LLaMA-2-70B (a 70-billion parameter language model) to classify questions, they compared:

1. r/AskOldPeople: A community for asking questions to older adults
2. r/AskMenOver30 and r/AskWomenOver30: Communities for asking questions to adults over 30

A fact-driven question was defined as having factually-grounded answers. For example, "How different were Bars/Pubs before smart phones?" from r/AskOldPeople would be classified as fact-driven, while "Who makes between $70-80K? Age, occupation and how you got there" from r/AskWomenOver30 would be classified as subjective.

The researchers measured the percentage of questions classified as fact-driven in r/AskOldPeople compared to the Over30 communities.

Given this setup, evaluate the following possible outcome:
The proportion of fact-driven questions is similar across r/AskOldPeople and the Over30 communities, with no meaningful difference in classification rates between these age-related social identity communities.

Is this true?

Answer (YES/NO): NO